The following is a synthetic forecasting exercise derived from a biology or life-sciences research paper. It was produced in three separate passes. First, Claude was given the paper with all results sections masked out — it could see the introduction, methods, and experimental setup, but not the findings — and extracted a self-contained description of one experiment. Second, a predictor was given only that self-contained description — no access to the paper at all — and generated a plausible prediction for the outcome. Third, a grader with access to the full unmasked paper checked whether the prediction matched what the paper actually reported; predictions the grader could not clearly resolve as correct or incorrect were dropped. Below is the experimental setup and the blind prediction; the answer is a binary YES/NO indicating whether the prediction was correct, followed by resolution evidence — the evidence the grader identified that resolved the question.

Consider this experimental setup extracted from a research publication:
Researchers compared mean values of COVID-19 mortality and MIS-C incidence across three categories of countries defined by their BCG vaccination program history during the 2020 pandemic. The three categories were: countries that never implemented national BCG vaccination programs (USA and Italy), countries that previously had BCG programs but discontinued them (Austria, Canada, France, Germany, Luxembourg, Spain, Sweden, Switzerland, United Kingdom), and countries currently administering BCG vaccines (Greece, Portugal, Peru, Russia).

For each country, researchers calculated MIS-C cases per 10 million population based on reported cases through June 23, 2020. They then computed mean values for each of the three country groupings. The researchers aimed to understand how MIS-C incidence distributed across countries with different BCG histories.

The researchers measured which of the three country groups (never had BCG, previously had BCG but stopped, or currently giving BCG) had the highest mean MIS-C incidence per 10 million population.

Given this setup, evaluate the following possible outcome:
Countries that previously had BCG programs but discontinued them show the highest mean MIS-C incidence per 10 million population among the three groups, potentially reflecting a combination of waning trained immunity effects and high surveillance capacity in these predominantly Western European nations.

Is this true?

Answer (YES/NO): YES